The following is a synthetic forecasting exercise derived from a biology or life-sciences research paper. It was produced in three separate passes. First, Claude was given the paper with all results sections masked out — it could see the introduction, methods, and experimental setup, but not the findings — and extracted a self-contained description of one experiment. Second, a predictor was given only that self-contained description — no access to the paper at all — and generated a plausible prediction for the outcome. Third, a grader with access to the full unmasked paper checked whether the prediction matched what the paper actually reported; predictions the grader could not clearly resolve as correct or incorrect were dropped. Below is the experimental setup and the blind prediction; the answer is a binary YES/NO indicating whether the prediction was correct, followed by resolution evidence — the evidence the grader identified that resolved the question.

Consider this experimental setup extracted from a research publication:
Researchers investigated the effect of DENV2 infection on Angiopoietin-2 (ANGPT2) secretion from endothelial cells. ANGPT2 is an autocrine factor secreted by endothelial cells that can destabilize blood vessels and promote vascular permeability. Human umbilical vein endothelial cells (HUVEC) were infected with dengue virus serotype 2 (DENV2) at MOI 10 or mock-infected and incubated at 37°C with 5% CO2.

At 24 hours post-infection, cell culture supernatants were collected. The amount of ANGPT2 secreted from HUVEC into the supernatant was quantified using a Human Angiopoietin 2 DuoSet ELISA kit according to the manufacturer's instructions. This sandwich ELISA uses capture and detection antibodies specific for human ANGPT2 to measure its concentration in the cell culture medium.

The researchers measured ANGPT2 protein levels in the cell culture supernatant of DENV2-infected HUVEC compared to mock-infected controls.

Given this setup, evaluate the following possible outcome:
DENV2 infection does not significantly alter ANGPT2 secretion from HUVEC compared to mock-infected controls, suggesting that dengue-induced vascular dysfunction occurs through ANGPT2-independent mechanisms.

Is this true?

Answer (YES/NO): NO